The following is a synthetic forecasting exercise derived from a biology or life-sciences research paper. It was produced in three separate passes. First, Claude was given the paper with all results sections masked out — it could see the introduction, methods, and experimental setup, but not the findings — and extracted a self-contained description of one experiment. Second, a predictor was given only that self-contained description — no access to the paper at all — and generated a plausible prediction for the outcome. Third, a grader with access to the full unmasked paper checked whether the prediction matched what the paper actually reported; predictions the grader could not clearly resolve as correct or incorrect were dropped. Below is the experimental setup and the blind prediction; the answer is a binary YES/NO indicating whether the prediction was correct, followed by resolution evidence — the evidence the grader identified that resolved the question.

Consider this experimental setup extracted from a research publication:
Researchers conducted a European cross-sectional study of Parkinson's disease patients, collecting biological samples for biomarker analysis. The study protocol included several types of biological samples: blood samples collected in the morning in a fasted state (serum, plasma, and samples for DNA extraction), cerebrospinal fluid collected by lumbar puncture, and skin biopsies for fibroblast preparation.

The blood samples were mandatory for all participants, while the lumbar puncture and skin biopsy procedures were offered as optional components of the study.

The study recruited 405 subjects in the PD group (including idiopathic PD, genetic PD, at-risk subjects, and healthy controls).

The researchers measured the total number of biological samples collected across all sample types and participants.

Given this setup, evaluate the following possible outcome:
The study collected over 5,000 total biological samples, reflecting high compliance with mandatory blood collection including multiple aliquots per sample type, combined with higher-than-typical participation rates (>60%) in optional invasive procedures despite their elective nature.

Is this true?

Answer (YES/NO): NO